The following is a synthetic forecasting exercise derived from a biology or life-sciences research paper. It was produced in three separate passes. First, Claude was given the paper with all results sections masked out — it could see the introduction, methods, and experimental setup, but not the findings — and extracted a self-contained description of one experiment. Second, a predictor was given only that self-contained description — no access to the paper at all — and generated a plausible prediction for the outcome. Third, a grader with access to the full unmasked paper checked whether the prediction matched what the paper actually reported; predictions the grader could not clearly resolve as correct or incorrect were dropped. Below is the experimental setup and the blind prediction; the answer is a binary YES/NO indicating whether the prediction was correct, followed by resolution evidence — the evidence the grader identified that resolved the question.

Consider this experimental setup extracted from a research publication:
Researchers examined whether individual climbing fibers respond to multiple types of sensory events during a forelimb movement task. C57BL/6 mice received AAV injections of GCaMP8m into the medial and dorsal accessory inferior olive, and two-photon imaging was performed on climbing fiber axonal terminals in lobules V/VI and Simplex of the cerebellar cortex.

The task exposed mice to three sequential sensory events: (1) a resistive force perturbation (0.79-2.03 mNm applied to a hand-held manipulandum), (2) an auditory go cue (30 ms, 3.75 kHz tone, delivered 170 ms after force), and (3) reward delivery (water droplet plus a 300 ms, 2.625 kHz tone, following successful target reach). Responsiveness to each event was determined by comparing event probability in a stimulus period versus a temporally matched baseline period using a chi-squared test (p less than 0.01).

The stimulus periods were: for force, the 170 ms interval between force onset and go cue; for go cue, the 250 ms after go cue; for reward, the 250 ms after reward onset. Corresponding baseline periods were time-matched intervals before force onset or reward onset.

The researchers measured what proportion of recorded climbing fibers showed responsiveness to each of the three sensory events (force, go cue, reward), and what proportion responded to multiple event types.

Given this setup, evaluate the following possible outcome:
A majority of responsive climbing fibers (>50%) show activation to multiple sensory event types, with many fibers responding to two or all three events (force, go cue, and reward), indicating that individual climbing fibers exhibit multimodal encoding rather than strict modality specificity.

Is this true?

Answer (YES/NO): YES